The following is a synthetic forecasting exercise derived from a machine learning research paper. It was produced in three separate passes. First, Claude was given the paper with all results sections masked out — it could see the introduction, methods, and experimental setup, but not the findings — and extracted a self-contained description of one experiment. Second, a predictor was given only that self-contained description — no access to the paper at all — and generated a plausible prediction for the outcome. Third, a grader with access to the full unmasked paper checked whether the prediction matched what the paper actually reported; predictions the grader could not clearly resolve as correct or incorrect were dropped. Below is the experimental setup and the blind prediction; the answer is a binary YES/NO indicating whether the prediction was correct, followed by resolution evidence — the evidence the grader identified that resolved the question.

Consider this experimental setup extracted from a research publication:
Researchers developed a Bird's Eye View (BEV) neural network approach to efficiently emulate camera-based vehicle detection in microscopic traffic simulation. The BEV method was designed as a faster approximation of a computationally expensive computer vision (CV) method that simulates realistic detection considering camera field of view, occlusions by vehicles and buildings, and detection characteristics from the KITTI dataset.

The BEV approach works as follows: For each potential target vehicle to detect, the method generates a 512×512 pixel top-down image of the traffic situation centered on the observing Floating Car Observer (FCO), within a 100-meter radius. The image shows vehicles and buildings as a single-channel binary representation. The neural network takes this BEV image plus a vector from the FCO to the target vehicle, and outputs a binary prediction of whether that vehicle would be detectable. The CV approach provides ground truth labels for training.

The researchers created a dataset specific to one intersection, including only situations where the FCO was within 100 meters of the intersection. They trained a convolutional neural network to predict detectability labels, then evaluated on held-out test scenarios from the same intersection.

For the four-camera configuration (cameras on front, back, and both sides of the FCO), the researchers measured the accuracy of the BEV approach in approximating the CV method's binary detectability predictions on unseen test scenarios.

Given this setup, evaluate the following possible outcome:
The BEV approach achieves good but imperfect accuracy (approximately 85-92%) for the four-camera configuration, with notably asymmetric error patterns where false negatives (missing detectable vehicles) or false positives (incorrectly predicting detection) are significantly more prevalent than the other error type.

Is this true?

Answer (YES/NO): NO